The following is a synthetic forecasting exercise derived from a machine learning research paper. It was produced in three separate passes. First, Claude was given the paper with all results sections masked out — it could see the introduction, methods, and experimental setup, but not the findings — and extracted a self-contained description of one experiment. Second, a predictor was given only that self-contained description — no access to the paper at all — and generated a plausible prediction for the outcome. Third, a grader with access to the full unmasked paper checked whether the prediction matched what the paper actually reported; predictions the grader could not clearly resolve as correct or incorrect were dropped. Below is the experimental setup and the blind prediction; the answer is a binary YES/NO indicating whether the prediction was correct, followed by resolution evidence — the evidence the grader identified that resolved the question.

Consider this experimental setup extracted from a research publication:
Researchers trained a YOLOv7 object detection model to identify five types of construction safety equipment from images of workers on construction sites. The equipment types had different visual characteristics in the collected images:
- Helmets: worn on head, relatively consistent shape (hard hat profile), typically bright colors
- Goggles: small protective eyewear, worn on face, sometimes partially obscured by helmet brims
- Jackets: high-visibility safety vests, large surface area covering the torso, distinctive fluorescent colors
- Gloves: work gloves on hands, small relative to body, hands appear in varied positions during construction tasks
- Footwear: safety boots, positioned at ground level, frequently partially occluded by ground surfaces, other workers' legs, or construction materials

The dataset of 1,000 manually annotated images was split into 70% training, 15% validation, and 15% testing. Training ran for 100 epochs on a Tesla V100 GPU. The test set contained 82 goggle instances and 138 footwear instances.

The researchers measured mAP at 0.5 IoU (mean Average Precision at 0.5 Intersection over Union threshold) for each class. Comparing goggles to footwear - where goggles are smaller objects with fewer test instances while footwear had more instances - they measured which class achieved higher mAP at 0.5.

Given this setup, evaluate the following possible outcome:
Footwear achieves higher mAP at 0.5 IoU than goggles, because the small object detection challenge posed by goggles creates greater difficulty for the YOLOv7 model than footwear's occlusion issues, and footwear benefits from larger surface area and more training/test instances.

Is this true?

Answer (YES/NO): NO